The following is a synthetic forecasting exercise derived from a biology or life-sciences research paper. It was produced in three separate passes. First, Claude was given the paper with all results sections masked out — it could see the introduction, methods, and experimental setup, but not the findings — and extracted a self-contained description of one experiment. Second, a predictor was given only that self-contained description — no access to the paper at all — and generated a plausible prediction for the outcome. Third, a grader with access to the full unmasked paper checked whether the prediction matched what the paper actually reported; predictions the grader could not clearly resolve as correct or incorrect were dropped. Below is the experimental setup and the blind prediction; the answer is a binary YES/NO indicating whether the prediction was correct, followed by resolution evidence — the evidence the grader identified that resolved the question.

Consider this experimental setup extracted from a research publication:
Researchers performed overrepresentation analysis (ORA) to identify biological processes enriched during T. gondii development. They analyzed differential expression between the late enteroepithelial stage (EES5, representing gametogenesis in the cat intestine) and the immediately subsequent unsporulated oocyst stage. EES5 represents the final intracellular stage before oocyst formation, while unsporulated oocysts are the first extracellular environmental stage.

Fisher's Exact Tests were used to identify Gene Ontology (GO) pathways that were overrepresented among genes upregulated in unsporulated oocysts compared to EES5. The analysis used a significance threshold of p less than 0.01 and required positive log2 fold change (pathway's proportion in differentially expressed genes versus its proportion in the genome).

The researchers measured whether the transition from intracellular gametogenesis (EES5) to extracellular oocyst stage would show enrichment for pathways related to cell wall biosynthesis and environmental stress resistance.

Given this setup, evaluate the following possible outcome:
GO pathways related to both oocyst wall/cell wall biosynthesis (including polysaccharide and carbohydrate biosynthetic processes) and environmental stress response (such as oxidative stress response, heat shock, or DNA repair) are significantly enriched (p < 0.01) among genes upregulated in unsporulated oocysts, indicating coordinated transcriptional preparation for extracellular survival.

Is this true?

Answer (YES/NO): NO